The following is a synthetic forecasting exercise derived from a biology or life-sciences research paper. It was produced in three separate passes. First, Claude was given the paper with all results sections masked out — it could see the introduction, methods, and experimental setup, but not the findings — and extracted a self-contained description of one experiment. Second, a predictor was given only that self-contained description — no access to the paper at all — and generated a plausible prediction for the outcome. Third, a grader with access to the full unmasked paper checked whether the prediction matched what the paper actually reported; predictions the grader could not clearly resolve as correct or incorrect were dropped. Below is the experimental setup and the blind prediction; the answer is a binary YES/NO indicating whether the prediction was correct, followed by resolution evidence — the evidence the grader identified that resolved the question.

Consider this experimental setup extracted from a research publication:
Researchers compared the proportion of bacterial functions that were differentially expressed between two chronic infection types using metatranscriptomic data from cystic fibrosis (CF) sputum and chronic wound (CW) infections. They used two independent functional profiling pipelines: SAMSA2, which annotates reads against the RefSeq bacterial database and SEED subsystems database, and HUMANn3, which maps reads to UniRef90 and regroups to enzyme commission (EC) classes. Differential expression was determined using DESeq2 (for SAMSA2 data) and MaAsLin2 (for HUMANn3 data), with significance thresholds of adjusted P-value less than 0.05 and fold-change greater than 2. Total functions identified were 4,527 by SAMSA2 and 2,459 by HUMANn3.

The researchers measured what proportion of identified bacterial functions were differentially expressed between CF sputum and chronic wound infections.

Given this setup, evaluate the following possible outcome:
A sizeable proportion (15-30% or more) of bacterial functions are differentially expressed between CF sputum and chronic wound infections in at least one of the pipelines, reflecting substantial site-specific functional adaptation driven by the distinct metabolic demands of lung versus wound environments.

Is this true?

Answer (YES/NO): YES